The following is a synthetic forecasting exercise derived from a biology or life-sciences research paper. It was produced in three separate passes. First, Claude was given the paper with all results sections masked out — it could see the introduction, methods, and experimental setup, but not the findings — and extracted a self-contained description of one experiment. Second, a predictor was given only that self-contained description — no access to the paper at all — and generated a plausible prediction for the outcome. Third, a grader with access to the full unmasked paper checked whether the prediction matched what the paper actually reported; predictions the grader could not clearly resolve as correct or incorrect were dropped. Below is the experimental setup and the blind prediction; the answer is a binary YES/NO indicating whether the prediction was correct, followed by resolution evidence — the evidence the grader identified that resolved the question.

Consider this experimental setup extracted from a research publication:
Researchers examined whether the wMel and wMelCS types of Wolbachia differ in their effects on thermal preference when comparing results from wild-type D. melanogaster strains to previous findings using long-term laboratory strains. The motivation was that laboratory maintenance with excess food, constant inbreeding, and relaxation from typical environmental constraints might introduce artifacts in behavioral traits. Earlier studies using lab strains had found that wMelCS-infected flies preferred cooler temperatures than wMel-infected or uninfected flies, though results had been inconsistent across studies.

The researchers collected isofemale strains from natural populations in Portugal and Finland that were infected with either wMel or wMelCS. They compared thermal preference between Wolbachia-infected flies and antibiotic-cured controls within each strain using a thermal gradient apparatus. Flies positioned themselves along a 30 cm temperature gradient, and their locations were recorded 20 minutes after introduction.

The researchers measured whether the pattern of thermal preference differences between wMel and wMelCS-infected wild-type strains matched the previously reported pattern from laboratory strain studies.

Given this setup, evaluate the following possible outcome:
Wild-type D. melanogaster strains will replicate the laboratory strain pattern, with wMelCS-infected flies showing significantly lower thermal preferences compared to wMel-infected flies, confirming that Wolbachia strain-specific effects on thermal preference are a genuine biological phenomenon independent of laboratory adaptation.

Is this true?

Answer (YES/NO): NO